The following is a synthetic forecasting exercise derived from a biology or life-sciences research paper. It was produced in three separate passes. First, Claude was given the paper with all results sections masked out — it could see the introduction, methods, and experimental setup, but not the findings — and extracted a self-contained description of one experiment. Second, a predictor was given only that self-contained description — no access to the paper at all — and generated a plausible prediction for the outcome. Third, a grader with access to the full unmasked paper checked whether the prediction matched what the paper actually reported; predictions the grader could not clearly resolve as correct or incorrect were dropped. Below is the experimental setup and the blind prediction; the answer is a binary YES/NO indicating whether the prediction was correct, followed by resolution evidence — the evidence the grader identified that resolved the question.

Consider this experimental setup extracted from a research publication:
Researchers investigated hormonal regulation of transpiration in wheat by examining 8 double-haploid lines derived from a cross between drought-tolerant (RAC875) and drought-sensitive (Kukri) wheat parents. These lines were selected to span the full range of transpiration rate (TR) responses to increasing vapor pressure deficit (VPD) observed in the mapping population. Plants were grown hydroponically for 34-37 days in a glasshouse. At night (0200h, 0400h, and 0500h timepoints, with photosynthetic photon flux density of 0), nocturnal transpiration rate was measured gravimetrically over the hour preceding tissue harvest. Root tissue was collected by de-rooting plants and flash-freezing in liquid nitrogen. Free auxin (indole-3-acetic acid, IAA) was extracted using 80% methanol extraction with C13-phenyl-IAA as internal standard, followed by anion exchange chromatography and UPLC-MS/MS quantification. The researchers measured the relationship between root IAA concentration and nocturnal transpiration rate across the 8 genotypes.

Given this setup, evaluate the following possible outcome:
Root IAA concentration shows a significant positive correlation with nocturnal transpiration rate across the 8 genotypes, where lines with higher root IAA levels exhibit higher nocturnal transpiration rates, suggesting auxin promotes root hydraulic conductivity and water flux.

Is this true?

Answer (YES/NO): NO